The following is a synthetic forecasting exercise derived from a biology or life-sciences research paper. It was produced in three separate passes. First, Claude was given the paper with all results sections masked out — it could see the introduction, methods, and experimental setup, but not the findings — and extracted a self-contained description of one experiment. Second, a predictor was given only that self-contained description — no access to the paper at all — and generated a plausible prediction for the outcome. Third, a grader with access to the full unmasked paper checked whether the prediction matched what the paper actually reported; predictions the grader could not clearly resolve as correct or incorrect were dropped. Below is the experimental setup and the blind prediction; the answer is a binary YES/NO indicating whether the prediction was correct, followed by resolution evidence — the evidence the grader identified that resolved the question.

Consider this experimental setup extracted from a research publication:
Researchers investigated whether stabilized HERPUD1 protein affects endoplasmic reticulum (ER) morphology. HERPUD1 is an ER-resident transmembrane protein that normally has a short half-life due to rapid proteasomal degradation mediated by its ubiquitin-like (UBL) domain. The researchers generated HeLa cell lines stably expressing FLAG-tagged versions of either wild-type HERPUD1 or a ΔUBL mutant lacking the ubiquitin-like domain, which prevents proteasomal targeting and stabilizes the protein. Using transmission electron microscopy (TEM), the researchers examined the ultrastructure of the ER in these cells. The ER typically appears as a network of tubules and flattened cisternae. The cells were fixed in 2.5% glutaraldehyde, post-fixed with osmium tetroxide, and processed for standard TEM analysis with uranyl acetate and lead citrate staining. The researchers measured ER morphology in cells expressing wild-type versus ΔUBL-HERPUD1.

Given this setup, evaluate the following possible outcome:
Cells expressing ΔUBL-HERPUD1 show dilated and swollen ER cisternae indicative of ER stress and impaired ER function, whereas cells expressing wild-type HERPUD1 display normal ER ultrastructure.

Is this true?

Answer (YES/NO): NO